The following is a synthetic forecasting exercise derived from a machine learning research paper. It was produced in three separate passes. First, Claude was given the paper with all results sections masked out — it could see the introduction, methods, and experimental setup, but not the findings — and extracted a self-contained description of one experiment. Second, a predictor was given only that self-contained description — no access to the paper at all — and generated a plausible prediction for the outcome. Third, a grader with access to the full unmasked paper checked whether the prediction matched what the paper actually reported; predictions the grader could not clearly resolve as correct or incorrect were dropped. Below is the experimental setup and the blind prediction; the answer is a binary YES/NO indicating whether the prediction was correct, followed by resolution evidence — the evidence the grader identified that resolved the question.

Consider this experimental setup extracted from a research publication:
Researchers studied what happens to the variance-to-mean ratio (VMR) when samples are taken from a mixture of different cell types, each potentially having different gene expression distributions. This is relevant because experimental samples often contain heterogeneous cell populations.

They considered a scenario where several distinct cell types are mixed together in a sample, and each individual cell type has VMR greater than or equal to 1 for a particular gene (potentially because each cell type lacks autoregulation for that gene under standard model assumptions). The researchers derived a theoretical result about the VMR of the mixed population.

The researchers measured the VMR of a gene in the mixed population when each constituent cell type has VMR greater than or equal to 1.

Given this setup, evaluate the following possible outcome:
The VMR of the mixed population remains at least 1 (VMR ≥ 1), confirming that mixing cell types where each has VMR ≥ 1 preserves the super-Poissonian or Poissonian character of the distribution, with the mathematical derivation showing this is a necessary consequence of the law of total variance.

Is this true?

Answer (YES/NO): YES